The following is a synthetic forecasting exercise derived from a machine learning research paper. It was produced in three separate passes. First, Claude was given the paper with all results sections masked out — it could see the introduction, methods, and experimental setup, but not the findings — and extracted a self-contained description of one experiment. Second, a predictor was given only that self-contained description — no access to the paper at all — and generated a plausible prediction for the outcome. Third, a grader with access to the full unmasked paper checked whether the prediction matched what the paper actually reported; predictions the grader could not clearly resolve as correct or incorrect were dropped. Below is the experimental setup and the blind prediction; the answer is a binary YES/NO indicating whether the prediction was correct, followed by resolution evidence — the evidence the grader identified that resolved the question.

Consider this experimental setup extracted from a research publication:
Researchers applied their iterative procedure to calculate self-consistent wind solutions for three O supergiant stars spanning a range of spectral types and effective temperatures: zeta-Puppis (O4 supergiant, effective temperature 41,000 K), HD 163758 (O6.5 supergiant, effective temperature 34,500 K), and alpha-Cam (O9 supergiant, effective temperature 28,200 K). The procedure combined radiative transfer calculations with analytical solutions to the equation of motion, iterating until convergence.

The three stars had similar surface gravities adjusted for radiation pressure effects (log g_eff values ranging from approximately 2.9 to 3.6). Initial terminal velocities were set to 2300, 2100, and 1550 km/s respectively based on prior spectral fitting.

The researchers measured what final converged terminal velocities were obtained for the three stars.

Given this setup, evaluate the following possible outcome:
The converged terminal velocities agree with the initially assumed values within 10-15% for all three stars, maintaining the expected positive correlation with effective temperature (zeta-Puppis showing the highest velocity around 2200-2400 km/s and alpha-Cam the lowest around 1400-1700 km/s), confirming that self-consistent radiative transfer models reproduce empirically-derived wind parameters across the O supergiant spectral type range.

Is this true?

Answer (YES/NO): NO